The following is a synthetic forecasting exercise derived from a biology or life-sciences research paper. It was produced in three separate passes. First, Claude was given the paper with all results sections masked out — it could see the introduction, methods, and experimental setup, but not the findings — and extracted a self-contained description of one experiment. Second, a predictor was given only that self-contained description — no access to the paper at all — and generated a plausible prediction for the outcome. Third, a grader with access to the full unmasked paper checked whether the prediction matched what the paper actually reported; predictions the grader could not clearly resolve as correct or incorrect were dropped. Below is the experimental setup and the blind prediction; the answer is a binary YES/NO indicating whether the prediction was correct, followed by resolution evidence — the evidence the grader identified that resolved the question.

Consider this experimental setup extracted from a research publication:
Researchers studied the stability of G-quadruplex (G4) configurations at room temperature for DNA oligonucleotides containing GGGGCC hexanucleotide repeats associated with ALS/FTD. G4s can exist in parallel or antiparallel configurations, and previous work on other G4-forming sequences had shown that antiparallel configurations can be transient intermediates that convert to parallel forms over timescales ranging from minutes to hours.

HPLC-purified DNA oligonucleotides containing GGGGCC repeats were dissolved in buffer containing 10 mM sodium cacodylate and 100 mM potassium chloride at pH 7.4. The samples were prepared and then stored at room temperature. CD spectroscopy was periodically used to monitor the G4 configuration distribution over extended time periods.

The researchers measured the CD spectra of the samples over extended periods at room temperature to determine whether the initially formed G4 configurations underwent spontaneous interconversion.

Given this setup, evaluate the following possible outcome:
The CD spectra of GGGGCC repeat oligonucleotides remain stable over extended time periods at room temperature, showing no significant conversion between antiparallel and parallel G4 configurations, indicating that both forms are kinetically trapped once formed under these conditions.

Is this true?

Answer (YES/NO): YES